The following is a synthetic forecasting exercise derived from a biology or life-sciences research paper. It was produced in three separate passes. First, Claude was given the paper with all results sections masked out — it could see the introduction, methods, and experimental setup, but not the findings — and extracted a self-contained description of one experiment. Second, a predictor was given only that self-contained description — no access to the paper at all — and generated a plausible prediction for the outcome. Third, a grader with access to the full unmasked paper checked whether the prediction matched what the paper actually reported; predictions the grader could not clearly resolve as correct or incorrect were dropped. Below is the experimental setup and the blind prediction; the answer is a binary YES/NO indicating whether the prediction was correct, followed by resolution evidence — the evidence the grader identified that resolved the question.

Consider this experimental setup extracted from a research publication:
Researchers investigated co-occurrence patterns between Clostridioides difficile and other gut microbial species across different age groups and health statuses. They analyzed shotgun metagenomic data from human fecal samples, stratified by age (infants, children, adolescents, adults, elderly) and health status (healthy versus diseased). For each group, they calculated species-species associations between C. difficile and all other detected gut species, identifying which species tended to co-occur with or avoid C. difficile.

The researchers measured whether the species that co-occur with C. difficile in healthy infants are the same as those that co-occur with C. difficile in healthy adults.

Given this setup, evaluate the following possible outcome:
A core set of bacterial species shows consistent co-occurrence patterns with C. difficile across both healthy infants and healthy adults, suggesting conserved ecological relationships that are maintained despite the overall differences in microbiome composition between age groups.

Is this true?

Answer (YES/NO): YES